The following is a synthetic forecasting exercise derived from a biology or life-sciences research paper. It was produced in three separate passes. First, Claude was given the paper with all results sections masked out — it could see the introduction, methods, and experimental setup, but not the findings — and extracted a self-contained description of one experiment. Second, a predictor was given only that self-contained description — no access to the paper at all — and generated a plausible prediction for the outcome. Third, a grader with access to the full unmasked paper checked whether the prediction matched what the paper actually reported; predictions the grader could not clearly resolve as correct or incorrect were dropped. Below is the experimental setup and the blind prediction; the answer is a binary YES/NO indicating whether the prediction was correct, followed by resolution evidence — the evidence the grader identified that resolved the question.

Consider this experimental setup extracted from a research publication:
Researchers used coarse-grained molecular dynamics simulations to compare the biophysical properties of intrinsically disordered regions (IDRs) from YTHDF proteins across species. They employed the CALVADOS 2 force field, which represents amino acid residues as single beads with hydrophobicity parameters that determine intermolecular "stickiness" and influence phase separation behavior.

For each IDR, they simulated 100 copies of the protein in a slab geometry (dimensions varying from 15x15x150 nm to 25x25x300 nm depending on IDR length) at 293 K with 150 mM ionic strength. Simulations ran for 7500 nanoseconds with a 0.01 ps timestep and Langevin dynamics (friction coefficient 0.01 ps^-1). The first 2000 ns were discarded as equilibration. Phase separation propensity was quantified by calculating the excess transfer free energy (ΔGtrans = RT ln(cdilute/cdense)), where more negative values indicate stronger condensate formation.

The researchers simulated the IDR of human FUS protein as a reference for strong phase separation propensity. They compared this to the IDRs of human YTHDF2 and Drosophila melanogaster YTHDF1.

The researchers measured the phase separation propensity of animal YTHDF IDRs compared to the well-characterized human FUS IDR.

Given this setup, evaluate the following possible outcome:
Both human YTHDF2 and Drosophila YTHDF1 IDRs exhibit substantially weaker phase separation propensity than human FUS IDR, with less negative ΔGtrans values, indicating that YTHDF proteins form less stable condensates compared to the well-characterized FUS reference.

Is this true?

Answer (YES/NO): YES